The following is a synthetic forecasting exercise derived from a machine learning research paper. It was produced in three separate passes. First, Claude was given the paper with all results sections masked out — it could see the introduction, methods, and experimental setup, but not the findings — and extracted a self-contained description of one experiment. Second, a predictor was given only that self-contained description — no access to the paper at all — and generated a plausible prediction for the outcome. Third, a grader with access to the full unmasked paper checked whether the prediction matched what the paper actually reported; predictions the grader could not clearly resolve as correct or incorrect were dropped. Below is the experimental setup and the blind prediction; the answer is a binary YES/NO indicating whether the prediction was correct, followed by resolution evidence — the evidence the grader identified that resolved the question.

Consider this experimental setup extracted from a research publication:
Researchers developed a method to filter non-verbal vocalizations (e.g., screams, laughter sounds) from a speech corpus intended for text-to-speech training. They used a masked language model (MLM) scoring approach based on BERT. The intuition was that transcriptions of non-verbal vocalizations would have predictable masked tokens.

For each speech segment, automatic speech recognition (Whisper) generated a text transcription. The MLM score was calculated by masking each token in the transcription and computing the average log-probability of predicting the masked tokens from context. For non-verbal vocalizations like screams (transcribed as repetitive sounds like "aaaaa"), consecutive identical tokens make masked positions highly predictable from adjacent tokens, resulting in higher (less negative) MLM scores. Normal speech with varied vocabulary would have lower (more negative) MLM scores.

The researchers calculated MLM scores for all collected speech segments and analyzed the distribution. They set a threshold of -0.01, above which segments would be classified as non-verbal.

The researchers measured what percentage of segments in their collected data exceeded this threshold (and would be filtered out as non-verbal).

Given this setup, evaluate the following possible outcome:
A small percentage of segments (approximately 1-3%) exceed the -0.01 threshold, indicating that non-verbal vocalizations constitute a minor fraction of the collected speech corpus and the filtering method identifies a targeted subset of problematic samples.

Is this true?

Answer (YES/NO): NO